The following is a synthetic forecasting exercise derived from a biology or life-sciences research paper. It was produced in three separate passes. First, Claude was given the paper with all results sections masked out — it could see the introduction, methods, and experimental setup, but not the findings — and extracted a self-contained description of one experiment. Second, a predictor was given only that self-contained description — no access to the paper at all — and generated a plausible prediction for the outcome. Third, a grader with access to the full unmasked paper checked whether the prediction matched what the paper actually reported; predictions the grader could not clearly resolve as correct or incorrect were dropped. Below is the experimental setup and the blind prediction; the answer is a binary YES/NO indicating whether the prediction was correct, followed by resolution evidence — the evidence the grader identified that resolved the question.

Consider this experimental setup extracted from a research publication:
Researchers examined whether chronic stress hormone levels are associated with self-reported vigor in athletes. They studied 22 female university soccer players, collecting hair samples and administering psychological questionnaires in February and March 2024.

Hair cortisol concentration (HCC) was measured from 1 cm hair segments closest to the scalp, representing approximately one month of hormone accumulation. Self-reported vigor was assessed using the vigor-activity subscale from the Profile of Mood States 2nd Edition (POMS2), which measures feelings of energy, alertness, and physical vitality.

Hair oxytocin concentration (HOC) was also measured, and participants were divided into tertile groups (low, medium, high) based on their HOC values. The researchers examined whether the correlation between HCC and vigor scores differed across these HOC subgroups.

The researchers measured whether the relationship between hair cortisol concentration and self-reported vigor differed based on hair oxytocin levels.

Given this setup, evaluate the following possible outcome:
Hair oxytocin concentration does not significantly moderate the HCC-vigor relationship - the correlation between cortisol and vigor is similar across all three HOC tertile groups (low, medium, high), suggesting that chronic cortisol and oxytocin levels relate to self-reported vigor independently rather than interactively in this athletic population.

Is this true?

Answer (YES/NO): YES